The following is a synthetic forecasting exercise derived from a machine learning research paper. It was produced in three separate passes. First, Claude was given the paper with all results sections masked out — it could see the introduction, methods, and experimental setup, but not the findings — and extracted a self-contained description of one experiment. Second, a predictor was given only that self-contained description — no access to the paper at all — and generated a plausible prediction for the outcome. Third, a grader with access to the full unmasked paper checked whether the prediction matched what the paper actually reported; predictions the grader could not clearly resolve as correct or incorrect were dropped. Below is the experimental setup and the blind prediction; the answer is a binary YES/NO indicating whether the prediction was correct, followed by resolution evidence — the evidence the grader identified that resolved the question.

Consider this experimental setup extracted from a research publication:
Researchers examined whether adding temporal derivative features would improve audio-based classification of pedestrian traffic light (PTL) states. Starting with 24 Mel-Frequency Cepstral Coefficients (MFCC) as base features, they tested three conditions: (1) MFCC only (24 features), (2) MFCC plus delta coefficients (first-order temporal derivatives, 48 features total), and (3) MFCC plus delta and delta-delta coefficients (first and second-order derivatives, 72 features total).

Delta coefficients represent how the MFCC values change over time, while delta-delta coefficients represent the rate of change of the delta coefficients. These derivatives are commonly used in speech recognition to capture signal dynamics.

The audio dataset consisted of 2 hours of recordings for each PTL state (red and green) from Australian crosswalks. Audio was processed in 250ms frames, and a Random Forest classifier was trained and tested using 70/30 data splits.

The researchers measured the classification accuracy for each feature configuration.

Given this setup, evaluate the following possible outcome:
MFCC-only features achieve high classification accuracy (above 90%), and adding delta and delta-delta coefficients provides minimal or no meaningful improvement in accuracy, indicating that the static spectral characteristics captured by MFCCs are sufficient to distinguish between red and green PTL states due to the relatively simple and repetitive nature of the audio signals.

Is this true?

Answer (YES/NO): YES